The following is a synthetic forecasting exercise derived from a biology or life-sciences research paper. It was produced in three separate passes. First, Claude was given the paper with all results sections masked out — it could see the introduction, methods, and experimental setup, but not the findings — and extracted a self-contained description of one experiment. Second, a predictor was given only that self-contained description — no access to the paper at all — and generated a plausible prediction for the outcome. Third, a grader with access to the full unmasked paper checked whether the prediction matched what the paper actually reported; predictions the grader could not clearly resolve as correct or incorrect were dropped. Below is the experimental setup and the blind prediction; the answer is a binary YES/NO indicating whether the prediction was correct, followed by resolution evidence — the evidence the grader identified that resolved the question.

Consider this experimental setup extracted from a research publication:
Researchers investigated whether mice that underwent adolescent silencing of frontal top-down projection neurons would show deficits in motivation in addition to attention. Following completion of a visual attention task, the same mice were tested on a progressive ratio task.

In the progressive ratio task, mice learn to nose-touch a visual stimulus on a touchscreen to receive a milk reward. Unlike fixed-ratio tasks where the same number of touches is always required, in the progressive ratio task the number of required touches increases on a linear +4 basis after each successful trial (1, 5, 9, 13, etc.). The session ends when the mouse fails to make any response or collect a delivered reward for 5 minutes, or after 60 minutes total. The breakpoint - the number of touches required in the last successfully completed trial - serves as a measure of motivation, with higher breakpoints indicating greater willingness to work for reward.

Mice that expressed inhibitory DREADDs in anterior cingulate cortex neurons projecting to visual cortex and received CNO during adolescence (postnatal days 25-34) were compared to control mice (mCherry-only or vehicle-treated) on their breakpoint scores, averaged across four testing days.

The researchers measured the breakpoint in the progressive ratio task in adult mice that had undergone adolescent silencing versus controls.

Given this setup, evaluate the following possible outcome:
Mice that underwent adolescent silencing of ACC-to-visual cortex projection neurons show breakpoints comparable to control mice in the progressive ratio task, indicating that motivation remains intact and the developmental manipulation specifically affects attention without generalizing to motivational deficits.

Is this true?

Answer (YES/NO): YES